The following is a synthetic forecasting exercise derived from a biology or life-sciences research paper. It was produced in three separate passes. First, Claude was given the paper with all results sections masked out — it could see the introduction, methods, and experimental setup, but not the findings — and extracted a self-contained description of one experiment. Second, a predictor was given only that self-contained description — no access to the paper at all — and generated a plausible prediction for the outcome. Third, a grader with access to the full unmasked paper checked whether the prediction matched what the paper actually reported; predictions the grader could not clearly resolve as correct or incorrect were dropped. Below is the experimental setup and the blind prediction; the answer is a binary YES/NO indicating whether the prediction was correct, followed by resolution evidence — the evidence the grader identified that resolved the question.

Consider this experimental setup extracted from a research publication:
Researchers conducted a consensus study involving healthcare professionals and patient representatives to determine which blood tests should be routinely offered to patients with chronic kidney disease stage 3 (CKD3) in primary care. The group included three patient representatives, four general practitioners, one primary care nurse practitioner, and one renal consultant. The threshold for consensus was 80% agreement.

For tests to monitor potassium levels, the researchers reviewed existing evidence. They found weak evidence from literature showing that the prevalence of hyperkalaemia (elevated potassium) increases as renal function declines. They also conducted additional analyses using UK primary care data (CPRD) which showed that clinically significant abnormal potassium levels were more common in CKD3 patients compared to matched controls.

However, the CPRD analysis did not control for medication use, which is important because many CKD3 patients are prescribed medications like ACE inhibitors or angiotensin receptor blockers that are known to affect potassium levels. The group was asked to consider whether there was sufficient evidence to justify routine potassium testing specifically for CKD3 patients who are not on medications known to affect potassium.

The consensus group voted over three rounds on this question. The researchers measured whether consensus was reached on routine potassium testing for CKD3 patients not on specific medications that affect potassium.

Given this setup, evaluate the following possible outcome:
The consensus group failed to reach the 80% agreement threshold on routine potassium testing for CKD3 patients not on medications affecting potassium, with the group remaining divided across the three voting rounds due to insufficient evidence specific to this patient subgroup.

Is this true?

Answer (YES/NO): NO